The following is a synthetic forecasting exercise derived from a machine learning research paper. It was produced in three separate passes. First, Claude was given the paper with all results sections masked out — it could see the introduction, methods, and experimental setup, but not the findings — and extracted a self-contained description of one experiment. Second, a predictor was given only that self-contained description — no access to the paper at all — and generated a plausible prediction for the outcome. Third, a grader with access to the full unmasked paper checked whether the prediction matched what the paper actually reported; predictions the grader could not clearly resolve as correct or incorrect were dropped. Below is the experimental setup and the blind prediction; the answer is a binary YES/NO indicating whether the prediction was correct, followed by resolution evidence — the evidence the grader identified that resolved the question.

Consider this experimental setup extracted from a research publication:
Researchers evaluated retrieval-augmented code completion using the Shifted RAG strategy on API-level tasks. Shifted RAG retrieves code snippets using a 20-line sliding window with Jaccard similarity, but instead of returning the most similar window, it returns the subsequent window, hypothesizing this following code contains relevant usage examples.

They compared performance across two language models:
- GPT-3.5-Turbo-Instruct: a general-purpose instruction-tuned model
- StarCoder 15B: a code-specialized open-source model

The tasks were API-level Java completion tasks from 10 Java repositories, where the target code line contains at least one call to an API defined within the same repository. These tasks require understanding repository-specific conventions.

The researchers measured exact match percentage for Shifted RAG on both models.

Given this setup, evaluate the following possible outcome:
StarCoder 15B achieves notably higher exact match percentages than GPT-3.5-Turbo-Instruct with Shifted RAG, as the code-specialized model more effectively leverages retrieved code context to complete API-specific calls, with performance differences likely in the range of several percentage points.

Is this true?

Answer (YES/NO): NO